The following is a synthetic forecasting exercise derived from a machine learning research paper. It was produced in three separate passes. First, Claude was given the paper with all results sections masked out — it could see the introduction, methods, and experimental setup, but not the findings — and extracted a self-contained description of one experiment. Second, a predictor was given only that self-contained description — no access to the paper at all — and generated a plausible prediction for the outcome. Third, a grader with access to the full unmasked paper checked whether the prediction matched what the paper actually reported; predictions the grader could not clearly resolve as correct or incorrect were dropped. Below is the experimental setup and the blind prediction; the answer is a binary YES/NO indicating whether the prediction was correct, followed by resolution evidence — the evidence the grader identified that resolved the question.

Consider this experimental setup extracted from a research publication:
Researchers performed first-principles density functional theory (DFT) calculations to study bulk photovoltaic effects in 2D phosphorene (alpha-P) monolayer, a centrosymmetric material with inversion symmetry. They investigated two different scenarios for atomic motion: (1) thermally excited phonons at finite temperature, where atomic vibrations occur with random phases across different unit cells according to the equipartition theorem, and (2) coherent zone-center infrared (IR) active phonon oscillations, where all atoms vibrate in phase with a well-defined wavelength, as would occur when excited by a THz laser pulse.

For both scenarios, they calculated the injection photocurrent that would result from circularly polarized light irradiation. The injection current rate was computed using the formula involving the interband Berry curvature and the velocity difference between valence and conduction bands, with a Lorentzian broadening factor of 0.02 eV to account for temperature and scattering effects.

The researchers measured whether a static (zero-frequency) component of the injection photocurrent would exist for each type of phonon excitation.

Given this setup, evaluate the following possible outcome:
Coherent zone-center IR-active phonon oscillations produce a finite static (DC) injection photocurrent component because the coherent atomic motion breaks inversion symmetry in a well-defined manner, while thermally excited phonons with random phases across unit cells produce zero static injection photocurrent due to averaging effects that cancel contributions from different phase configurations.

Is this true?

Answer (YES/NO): YES